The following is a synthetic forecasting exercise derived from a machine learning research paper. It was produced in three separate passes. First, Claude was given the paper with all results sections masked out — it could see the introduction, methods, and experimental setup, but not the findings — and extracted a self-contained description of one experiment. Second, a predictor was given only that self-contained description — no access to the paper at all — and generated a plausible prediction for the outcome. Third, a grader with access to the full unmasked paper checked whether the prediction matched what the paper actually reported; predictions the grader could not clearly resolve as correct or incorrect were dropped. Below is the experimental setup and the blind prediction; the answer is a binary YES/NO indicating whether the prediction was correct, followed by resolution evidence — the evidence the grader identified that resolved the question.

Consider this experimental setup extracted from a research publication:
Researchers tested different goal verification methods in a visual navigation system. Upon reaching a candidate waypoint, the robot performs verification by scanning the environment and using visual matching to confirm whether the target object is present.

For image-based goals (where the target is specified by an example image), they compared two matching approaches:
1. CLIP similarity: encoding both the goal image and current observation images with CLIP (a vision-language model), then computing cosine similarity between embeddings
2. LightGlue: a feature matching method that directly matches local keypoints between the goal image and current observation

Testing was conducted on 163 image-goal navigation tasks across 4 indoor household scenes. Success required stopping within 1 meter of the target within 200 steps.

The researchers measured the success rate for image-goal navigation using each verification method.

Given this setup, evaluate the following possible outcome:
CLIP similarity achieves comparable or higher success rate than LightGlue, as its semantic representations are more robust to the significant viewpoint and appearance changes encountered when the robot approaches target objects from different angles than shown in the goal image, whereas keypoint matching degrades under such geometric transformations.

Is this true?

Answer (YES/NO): NO